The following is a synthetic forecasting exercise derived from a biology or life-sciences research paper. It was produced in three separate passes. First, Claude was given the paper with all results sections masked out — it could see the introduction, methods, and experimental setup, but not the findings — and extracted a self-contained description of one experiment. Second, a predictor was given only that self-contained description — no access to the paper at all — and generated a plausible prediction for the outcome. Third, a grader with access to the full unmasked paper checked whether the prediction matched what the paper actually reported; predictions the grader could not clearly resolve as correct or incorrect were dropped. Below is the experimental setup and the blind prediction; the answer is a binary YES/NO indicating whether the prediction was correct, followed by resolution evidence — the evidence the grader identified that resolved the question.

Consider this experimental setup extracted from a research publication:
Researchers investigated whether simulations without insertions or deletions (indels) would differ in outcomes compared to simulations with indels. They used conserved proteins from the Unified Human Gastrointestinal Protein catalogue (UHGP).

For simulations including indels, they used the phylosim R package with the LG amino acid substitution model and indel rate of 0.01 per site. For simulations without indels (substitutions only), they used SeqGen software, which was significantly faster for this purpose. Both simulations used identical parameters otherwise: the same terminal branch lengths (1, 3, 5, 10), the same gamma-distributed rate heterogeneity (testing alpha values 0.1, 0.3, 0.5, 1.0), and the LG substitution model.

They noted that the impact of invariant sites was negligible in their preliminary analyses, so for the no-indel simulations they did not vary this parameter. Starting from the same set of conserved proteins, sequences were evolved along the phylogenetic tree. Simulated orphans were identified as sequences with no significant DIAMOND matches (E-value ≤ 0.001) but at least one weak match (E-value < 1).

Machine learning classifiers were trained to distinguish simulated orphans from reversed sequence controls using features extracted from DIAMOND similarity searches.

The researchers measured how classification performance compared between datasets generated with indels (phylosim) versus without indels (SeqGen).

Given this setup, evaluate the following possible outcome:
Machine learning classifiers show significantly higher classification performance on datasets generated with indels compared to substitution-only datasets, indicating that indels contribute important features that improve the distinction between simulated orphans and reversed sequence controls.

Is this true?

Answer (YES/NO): NO